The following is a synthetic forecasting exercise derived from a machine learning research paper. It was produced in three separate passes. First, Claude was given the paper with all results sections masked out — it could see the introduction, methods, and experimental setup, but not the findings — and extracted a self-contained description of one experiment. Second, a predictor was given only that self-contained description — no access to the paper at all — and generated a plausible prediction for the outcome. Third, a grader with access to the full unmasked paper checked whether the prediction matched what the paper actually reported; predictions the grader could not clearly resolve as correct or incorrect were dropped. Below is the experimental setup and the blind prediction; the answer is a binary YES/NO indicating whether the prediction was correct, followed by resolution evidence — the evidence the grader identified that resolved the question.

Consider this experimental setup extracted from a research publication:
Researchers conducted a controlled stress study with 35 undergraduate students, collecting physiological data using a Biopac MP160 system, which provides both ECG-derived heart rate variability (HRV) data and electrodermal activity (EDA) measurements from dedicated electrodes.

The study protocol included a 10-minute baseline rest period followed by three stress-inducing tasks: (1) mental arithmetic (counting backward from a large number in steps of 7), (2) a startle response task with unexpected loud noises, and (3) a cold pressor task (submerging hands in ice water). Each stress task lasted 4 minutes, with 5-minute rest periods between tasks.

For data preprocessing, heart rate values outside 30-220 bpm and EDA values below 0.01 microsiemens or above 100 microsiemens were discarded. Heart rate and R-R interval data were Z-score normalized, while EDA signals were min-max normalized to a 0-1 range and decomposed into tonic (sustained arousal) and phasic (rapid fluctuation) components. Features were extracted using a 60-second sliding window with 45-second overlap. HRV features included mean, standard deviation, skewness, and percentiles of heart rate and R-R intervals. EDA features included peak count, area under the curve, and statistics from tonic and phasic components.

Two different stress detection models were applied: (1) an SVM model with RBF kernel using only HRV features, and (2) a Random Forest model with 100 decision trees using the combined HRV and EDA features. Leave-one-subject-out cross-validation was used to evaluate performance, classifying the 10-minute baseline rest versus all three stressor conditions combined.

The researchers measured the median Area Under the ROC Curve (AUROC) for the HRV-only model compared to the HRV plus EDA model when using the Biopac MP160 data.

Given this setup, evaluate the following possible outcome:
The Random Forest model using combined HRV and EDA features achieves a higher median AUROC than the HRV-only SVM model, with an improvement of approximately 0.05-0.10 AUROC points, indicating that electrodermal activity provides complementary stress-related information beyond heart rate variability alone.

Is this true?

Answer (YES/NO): NO